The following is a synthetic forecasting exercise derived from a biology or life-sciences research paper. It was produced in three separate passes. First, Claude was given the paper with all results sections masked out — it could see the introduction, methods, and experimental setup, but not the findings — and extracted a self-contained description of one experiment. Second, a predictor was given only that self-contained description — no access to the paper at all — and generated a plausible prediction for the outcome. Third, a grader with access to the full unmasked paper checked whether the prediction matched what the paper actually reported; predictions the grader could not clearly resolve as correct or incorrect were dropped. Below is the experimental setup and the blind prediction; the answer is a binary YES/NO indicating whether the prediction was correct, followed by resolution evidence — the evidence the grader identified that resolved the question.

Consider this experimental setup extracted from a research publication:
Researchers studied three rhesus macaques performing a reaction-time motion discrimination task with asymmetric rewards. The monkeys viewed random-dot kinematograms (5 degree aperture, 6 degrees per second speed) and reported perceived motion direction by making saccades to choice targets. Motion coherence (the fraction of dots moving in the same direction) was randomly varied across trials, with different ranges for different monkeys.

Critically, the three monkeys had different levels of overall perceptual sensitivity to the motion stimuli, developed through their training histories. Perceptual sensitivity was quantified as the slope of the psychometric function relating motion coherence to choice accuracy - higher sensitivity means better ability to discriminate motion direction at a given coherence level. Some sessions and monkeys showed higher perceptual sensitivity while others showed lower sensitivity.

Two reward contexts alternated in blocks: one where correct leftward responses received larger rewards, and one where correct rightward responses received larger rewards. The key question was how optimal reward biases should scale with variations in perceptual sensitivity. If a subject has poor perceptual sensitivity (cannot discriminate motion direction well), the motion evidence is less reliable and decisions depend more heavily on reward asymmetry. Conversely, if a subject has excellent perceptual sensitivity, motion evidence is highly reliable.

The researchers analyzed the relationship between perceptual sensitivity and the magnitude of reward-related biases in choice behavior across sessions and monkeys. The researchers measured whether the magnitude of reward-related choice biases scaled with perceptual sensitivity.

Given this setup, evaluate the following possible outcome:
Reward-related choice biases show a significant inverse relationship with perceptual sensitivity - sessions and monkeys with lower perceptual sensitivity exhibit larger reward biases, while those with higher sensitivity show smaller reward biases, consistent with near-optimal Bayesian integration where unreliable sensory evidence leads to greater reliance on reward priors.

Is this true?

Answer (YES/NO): YES